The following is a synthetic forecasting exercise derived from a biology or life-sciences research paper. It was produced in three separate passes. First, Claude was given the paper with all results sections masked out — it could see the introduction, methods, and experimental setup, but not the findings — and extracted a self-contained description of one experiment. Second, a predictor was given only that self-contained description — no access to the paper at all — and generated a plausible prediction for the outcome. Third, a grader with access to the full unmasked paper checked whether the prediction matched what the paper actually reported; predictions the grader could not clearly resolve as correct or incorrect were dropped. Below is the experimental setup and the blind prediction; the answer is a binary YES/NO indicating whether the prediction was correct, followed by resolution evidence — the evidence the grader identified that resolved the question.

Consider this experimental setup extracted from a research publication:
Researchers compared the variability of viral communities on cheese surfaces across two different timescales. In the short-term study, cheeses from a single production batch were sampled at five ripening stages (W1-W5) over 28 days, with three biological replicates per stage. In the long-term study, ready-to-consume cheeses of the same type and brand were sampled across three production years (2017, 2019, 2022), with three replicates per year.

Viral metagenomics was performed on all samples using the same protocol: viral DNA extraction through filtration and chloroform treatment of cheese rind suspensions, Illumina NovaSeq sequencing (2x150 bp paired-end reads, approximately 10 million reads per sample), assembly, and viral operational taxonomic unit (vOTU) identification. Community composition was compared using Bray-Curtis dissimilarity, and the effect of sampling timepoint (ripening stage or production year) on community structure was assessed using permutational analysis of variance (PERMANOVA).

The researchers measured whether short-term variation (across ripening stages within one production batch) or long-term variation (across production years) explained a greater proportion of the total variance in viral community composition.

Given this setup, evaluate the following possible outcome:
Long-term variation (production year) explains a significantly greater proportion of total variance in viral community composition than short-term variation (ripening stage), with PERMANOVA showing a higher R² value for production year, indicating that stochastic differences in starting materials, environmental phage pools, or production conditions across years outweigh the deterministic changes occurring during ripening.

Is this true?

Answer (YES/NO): YES